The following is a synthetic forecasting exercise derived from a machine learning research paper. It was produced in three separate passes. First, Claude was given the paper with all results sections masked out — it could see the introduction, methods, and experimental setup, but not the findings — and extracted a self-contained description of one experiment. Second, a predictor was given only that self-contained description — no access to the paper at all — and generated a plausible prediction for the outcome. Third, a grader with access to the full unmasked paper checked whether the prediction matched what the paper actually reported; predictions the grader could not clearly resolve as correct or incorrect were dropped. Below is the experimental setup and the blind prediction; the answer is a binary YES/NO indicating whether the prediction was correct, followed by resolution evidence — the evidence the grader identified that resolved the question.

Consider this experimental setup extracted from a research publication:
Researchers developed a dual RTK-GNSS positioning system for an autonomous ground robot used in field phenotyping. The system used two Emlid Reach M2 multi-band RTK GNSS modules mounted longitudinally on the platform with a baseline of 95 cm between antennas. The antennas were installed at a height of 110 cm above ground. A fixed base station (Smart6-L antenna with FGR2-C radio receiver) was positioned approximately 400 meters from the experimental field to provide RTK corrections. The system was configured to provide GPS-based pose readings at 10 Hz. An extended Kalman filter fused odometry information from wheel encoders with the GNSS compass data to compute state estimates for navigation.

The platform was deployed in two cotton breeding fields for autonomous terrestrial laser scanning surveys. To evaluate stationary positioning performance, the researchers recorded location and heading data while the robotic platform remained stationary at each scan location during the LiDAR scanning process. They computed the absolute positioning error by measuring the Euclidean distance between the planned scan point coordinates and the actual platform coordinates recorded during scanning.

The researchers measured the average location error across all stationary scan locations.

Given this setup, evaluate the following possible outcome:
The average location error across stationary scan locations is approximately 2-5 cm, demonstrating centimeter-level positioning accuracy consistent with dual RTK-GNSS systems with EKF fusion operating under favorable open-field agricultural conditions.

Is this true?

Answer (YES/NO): NO